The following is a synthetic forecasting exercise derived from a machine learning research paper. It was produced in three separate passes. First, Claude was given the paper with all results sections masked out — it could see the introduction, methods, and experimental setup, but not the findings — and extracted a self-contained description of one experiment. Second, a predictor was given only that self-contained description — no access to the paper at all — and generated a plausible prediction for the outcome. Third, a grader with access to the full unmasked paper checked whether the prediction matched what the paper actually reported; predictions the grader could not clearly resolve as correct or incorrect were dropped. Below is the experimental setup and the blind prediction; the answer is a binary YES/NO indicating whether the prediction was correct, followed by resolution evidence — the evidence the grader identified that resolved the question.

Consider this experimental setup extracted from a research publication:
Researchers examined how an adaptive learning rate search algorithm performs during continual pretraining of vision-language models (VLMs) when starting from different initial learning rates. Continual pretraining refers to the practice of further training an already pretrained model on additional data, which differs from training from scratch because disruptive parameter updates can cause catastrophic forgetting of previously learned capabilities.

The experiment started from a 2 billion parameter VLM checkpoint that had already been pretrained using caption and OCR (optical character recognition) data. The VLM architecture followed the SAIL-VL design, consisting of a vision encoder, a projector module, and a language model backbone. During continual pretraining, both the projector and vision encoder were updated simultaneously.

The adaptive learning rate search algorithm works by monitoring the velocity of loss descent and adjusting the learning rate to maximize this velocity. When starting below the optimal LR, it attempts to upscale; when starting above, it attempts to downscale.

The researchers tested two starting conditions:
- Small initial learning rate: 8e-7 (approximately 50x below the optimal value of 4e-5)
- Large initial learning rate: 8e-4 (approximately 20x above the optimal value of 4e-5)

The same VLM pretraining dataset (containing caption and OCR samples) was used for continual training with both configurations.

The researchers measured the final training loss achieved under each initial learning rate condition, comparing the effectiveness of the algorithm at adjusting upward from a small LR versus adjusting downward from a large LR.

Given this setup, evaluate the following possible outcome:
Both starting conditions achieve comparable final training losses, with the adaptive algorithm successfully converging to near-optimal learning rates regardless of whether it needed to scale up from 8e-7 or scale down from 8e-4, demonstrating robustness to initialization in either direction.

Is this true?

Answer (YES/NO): NO